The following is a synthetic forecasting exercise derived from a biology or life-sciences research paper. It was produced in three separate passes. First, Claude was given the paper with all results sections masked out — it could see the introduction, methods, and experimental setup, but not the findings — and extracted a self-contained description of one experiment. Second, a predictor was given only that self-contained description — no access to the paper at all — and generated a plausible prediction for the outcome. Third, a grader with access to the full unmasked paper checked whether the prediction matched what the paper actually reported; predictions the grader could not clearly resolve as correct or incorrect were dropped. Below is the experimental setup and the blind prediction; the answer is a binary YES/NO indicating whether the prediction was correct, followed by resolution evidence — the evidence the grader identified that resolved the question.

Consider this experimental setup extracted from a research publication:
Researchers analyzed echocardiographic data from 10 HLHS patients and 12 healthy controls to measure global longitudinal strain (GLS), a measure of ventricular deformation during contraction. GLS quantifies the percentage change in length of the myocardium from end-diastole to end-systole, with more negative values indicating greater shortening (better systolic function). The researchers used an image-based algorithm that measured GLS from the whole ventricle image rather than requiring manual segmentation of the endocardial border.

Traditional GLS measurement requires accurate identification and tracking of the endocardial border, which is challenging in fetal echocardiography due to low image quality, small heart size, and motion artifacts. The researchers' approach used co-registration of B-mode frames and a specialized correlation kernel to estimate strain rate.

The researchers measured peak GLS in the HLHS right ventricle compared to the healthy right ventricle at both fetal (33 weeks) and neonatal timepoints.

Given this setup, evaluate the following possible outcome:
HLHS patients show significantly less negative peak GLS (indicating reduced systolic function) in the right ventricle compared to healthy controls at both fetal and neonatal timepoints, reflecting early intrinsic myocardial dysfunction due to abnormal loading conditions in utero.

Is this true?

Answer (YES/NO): NO